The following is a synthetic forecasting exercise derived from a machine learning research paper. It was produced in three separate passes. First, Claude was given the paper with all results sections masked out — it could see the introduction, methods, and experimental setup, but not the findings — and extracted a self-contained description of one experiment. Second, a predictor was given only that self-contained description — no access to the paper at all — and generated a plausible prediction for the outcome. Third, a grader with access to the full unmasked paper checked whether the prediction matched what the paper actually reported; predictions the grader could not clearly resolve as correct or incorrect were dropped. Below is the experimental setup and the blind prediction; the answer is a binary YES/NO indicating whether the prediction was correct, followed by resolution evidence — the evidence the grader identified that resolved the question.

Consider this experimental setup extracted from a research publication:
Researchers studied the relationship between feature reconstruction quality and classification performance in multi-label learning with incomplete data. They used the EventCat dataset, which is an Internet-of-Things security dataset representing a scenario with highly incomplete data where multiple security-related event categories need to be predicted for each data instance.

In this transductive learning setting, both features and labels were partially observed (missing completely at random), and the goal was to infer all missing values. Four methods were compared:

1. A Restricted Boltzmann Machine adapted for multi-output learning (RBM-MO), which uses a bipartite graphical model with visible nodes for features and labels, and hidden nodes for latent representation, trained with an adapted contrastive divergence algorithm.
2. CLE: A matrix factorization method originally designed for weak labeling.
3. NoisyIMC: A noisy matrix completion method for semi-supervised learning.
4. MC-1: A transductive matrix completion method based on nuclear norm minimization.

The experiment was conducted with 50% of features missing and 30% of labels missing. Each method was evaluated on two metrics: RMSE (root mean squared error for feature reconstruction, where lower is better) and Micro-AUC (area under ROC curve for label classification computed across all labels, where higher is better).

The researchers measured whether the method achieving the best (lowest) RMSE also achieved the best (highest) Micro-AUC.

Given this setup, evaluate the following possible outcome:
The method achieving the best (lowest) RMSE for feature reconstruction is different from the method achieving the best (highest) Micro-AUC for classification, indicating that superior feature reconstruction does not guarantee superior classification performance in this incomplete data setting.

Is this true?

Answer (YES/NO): YES